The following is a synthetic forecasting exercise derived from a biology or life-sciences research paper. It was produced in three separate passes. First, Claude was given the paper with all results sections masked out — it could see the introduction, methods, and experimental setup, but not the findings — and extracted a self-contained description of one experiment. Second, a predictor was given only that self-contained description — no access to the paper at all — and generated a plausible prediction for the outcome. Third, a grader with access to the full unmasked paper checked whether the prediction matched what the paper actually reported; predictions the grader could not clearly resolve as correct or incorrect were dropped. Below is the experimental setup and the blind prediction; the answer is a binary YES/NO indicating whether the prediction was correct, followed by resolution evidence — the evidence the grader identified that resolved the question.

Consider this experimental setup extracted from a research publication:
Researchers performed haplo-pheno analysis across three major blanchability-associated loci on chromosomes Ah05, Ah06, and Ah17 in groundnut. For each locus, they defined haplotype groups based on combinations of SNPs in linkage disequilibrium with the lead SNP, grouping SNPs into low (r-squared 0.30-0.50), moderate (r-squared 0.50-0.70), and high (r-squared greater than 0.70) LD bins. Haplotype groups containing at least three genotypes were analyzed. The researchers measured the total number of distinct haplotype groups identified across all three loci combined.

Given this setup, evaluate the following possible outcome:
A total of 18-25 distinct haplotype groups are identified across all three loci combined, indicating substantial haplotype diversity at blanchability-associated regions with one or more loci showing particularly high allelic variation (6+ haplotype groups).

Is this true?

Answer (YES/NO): YES